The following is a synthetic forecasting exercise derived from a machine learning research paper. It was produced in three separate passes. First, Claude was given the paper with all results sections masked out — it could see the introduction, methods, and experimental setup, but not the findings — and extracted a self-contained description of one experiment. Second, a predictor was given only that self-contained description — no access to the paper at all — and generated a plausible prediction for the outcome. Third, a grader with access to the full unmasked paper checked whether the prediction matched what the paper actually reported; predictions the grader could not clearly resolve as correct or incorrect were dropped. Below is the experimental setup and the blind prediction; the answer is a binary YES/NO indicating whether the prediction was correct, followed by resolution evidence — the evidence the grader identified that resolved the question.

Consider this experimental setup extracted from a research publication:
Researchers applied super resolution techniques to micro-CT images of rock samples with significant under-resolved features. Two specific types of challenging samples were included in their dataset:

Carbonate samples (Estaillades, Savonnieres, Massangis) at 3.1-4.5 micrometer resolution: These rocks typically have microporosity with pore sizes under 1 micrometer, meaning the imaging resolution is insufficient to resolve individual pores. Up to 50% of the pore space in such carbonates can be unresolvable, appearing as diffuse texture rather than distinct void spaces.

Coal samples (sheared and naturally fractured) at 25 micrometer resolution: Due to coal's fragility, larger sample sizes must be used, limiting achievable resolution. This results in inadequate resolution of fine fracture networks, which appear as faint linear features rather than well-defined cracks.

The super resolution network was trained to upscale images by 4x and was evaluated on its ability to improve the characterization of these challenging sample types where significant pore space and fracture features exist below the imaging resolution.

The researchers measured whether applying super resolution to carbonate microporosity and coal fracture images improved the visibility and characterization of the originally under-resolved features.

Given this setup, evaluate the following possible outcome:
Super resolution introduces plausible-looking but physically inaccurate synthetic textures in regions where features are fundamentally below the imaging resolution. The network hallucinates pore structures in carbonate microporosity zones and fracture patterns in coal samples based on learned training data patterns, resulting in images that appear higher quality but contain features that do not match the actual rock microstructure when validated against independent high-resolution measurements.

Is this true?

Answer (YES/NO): NO